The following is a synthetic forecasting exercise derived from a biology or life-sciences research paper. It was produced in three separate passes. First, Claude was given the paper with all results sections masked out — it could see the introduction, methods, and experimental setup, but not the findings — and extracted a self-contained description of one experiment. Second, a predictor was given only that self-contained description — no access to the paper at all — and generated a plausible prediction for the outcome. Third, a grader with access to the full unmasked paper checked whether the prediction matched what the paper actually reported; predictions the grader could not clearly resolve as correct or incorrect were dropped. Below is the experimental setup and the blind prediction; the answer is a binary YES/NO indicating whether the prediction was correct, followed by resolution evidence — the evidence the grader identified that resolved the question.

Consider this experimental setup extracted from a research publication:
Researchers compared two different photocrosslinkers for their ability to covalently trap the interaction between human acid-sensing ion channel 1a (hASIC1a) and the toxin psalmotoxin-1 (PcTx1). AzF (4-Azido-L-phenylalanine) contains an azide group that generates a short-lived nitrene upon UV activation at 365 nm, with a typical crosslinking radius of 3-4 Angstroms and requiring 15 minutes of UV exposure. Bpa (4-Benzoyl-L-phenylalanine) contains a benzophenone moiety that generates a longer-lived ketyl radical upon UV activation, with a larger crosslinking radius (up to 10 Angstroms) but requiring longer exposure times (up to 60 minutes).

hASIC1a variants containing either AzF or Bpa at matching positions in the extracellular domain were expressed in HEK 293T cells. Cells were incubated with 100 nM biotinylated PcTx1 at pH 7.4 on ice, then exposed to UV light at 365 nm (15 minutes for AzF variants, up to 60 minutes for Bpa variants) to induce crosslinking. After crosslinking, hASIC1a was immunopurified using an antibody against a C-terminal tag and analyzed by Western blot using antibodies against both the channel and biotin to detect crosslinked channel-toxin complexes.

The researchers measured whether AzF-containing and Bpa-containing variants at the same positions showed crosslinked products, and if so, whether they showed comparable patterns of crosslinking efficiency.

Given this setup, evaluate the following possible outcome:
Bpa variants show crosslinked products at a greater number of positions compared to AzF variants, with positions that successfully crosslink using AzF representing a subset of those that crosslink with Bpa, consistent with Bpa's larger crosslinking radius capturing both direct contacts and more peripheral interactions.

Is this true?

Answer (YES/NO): NO